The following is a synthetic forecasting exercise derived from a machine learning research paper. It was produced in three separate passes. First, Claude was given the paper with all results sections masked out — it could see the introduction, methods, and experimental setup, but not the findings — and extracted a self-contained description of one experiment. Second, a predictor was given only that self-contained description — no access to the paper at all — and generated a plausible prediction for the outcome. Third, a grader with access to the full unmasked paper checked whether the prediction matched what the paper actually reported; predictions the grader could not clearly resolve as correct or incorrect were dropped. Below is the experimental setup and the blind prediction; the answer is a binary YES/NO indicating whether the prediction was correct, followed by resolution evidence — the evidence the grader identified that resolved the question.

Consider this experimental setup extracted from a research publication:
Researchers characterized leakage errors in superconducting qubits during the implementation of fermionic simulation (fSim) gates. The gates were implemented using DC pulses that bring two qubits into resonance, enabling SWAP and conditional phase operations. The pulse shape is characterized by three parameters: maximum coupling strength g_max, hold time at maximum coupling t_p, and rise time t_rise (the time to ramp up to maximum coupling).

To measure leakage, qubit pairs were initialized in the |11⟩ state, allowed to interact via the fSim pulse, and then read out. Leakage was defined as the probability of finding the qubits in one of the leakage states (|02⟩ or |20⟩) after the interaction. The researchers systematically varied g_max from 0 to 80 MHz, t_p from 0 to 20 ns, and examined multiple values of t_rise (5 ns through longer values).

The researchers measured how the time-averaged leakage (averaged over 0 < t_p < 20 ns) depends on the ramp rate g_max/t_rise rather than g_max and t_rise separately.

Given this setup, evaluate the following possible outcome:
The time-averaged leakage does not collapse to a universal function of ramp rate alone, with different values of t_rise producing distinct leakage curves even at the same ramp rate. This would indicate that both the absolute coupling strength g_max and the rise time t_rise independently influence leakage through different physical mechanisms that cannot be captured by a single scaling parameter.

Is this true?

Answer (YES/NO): NO